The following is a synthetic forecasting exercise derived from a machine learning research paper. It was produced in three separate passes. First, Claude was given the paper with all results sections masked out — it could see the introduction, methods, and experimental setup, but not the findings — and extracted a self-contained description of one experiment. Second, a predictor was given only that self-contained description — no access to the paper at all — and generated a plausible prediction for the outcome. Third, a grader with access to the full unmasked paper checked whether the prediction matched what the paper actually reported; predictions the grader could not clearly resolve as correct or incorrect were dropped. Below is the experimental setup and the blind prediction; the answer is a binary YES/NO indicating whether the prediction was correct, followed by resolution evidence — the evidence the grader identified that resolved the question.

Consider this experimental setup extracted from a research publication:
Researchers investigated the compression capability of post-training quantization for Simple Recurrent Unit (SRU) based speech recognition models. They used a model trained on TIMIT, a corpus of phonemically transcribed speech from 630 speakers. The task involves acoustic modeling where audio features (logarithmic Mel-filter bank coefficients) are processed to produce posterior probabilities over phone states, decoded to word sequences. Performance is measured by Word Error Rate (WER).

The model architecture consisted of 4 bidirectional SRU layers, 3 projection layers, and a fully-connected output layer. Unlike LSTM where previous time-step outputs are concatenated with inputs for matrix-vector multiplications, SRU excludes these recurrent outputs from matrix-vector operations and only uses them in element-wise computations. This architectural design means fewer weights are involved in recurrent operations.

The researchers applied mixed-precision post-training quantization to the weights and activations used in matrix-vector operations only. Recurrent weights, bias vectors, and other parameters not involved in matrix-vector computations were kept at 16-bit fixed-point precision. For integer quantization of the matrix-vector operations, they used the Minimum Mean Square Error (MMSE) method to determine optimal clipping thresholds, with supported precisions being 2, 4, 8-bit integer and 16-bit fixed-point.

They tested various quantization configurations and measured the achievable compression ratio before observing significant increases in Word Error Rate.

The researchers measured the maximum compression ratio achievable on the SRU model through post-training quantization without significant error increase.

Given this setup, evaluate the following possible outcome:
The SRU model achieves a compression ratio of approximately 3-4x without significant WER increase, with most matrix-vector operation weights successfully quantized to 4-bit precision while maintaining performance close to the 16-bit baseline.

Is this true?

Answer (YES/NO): NO